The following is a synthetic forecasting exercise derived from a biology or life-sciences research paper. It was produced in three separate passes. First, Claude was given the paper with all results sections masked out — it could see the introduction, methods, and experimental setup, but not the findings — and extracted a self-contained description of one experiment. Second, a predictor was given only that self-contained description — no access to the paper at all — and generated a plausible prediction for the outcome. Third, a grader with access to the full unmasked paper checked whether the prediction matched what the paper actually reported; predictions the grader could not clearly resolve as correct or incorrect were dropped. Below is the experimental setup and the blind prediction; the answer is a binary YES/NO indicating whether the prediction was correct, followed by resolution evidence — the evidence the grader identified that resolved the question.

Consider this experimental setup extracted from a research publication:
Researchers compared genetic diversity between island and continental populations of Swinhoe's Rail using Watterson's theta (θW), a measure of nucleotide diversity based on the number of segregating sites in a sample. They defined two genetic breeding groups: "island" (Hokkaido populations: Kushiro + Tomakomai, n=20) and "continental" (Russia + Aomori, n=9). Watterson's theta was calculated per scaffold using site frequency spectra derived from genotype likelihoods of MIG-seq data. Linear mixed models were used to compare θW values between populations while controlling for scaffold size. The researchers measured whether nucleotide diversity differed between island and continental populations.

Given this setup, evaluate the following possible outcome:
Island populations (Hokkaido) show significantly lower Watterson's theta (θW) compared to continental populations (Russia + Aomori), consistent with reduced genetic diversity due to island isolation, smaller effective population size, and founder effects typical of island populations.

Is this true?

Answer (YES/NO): NO